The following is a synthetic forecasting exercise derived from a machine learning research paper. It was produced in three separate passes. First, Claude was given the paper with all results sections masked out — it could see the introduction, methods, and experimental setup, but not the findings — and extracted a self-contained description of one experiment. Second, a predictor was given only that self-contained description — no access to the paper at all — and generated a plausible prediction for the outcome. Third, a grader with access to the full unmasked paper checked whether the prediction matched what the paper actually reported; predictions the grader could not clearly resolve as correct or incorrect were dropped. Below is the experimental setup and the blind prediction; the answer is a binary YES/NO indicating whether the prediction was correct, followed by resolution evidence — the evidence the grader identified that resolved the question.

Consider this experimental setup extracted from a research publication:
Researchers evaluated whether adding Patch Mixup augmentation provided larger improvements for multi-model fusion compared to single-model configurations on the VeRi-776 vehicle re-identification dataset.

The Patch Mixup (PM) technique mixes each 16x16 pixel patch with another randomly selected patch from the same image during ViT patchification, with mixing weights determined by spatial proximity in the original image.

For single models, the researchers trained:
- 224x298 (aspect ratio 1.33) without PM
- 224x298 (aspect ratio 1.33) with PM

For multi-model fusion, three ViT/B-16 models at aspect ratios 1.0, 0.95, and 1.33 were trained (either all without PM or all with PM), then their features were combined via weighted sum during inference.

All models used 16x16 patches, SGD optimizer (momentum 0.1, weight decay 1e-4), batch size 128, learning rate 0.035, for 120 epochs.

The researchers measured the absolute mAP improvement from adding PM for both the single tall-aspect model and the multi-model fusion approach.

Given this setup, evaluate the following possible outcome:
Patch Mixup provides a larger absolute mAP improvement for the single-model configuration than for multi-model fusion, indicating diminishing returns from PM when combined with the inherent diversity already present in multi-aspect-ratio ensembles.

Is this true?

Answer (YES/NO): NO